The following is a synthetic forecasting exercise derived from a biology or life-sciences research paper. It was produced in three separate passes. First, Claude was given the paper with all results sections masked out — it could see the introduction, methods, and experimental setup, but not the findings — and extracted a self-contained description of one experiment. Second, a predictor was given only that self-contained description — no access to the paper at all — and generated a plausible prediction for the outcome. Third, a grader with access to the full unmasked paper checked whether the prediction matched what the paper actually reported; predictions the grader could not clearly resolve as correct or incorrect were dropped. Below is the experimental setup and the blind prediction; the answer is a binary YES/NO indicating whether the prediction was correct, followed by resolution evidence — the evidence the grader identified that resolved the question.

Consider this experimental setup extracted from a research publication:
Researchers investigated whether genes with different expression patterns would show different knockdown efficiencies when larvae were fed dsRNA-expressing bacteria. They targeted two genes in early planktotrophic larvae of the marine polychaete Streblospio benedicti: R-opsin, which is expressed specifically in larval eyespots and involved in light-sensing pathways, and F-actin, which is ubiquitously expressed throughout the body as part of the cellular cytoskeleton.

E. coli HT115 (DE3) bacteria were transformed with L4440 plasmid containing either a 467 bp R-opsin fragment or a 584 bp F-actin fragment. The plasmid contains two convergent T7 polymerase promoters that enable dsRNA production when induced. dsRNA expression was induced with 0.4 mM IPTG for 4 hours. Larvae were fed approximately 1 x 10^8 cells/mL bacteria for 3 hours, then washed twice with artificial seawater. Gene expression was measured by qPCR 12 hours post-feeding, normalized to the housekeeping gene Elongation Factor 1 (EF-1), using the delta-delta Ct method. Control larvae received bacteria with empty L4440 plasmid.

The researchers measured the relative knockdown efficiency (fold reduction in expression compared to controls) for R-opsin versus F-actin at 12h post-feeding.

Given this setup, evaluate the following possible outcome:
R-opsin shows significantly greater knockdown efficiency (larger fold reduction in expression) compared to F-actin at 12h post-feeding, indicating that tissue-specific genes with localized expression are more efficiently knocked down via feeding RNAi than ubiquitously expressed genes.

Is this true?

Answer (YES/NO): YES